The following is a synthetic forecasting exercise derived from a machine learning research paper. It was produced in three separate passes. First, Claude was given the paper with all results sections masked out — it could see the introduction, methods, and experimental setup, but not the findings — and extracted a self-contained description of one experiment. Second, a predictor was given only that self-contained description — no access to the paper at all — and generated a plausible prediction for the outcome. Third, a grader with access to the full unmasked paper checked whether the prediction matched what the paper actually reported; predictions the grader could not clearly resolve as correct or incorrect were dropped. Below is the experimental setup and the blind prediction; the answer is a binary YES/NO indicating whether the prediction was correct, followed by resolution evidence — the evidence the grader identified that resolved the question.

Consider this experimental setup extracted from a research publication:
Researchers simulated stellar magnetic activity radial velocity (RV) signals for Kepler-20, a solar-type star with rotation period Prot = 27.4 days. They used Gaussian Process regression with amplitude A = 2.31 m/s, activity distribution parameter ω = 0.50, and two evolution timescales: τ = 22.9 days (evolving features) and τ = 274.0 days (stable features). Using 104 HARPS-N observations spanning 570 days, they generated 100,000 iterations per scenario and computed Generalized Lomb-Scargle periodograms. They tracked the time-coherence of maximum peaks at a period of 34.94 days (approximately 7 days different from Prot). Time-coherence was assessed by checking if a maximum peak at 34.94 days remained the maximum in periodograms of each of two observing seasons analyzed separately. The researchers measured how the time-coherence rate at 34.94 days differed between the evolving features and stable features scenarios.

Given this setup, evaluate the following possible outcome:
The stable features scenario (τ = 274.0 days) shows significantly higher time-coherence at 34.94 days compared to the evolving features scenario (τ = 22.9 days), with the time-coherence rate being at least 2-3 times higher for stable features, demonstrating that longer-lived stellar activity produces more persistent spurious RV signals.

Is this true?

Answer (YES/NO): NO